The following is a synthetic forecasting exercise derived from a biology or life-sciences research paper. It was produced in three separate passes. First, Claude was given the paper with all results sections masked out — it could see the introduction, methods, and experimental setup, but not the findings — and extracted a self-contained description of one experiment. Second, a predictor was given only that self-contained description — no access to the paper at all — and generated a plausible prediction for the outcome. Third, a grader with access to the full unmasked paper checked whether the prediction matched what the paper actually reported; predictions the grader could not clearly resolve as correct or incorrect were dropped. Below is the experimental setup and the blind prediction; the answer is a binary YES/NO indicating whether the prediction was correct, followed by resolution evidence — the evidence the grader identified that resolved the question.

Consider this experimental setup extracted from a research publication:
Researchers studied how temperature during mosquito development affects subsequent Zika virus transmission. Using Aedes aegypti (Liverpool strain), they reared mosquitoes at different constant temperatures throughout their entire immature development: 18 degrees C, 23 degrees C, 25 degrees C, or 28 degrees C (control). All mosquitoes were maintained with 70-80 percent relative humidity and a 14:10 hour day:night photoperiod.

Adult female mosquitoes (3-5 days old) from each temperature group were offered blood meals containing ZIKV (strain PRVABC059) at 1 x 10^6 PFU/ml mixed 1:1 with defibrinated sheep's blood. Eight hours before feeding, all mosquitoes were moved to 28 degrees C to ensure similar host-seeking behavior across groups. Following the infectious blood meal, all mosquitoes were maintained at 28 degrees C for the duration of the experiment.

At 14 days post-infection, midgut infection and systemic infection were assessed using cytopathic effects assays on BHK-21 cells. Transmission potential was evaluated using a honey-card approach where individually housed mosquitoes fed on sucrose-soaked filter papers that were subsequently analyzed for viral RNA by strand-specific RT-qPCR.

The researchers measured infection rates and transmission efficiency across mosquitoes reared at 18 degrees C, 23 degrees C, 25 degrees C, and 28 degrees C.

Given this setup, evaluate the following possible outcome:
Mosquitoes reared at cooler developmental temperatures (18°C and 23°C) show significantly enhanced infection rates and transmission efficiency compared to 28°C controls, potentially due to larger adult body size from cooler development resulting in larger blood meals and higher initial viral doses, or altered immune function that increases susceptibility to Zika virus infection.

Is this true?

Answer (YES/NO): YES